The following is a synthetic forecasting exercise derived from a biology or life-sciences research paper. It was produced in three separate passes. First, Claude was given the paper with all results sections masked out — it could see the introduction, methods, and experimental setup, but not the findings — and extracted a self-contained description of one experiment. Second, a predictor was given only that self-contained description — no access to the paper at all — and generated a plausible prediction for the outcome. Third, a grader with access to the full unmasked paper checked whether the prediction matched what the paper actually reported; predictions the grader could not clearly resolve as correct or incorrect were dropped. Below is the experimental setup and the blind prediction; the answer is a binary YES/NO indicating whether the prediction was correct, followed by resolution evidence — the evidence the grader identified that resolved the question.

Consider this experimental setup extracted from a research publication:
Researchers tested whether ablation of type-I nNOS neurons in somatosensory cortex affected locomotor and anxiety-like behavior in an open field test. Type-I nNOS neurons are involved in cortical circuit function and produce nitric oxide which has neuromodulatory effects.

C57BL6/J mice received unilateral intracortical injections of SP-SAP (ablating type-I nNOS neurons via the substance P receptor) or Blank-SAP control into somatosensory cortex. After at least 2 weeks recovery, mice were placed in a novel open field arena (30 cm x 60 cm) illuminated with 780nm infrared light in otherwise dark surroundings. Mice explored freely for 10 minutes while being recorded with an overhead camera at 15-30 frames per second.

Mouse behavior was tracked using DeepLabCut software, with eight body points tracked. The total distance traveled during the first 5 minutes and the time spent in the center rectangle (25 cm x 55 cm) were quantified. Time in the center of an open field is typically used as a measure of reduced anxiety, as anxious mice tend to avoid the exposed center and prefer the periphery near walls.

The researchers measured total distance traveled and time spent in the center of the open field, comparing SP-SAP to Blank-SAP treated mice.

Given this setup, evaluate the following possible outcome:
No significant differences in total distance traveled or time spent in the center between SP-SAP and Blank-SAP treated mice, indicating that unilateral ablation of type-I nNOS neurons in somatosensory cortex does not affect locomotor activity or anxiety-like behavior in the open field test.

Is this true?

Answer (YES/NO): YES